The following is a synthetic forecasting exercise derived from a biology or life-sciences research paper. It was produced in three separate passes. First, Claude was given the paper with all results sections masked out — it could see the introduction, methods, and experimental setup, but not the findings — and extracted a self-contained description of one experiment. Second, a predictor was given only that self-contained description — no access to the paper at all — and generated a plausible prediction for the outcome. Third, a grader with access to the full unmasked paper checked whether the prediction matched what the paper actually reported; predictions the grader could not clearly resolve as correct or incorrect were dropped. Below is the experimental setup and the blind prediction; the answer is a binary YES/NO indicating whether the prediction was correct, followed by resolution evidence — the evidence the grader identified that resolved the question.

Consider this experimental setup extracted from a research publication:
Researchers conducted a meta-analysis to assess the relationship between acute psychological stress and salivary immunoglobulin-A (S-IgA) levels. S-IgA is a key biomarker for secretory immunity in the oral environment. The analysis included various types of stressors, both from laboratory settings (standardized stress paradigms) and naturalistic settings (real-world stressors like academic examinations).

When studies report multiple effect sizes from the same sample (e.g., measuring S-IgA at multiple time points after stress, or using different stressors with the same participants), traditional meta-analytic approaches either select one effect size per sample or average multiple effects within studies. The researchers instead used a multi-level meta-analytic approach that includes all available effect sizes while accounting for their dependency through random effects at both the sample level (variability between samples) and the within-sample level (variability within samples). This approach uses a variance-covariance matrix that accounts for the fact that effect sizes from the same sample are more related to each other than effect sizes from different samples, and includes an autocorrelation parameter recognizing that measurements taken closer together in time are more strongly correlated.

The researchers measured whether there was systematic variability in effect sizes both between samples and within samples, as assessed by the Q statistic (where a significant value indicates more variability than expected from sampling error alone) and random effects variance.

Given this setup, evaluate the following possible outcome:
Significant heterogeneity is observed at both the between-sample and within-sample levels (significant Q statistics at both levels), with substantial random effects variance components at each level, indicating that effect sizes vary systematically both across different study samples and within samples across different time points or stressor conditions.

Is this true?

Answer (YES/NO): YES